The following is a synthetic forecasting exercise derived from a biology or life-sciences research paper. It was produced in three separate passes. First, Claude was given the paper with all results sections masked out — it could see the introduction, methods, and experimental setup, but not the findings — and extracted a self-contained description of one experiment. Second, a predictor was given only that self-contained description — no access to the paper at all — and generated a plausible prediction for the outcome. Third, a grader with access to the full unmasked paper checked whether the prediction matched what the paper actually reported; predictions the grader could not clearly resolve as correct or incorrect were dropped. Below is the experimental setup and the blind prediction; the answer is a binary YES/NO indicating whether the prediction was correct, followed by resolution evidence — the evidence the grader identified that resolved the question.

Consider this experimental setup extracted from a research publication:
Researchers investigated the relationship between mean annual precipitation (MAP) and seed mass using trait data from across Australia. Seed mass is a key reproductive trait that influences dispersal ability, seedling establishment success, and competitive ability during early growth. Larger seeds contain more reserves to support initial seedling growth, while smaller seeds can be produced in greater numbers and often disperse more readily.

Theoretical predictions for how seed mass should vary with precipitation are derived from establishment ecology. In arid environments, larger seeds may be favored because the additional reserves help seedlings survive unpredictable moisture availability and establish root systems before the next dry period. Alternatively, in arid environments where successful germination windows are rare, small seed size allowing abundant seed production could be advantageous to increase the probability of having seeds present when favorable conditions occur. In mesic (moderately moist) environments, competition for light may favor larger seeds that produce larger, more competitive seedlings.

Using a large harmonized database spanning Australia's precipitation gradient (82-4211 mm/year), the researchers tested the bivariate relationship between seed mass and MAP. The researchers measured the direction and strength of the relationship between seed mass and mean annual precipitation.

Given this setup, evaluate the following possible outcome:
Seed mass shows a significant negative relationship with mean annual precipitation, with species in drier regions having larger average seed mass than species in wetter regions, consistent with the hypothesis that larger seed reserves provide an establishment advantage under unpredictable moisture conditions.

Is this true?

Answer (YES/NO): NO